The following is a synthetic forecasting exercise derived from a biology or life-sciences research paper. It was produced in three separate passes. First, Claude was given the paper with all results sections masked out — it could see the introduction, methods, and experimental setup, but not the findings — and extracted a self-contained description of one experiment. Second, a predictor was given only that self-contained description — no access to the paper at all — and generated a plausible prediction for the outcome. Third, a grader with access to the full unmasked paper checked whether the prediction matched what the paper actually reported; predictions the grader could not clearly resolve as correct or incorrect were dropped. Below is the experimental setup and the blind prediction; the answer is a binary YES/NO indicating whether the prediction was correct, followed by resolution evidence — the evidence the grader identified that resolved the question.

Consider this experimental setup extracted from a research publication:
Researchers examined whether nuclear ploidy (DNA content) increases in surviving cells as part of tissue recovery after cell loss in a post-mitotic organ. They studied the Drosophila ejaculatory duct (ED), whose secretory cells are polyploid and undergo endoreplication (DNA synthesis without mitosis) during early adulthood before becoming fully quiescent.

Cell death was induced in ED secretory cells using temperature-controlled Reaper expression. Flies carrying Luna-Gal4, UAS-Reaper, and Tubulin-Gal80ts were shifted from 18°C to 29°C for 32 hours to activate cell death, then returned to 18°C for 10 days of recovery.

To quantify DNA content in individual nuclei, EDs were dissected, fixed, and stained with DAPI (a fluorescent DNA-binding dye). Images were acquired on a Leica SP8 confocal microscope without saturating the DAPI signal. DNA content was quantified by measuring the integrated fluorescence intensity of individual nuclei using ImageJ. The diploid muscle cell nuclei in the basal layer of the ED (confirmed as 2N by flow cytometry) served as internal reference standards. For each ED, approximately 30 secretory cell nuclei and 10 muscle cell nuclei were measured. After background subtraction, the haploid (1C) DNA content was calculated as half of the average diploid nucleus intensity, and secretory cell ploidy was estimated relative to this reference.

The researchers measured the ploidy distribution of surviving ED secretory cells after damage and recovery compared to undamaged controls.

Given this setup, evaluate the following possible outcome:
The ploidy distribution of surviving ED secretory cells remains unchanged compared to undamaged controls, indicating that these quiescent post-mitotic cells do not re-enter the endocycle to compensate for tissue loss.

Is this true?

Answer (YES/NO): NO